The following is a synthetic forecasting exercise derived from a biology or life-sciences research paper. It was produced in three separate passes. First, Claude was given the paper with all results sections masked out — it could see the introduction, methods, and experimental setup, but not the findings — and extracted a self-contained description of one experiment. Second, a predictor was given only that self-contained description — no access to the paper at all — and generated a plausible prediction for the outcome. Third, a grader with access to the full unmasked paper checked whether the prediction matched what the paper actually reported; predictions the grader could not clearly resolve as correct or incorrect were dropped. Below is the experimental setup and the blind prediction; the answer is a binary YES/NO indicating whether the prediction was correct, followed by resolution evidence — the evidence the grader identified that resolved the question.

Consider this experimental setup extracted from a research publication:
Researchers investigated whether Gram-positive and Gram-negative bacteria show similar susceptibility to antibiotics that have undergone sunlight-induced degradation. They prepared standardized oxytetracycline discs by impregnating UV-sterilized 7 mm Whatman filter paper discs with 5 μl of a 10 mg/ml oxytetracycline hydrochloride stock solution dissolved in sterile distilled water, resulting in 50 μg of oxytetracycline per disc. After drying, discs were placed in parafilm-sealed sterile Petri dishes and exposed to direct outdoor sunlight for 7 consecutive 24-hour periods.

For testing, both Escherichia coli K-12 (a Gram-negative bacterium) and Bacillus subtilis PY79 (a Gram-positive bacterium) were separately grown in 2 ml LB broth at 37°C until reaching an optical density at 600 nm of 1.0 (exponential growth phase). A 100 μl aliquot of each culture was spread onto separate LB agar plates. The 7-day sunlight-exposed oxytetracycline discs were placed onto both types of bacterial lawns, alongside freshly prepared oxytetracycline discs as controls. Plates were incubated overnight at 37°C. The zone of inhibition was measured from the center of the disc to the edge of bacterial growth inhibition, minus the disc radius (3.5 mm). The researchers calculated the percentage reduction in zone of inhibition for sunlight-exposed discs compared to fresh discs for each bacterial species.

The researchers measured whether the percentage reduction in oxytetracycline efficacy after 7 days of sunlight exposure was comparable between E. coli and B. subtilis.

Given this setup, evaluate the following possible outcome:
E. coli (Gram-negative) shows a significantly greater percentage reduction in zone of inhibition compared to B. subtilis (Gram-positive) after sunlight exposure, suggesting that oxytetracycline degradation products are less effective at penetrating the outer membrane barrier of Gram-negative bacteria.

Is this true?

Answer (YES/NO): NO